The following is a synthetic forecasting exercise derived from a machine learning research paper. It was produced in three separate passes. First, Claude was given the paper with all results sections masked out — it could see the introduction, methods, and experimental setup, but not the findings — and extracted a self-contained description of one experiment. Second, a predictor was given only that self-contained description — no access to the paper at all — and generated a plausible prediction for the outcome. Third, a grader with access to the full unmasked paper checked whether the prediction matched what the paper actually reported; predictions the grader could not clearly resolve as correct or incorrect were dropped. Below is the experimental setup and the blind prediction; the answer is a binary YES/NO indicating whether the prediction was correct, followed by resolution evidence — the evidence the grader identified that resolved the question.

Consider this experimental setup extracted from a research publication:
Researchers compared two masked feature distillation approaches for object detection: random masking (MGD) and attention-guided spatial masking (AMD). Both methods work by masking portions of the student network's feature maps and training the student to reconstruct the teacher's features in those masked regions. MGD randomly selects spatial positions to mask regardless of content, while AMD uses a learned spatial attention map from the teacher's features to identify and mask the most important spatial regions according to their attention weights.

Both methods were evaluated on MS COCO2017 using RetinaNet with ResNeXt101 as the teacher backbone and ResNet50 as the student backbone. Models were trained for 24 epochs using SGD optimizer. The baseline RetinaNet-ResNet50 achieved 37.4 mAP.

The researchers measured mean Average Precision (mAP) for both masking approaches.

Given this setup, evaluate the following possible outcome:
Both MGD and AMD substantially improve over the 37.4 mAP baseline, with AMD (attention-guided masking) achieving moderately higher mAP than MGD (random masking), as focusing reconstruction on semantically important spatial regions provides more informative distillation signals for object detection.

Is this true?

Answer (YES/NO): YES